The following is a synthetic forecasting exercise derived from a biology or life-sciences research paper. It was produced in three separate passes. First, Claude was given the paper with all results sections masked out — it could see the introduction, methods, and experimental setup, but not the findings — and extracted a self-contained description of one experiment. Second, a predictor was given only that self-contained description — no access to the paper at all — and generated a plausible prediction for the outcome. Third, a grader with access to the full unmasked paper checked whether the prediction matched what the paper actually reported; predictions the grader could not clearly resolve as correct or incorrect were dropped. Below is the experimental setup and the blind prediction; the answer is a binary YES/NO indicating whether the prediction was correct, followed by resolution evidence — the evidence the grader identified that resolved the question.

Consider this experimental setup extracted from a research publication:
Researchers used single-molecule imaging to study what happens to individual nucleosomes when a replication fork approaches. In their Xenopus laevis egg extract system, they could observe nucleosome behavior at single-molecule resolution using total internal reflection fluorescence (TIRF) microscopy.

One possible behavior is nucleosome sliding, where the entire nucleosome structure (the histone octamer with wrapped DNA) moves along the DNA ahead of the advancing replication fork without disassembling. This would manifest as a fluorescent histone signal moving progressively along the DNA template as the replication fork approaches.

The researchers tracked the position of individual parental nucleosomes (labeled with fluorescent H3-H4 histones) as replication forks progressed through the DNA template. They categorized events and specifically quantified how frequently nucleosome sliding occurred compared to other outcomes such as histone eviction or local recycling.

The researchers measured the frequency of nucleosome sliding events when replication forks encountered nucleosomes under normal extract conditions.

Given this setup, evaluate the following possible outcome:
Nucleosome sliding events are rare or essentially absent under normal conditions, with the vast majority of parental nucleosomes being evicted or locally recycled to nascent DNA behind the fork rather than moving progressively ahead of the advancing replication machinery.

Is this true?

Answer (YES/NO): NO